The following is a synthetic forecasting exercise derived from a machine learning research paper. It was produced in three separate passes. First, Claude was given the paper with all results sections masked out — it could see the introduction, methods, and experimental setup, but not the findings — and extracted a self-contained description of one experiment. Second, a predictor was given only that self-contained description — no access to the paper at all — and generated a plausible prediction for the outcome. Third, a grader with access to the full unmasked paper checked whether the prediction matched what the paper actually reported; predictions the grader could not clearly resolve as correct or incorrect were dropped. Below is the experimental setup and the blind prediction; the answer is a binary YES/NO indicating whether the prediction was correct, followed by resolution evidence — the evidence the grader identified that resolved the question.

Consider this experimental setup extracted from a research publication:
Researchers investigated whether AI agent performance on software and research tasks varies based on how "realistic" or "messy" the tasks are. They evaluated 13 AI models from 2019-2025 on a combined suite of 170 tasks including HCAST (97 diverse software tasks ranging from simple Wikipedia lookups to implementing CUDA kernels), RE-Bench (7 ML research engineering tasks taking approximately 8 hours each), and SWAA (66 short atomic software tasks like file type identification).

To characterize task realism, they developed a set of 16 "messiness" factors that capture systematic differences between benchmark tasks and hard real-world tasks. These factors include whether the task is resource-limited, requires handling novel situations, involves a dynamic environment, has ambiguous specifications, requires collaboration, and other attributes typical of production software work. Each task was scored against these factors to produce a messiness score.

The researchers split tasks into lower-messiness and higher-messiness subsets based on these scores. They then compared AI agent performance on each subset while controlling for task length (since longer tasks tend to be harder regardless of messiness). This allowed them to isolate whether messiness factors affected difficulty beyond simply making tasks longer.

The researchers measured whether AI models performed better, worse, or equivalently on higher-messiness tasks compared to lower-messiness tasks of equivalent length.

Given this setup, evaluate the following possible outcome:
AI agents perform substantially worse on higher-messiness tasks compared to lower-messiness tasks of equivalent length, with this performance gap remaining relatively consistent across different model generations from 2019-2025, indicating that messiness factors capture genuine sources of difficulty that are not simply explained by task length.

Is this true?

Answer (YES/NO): NO